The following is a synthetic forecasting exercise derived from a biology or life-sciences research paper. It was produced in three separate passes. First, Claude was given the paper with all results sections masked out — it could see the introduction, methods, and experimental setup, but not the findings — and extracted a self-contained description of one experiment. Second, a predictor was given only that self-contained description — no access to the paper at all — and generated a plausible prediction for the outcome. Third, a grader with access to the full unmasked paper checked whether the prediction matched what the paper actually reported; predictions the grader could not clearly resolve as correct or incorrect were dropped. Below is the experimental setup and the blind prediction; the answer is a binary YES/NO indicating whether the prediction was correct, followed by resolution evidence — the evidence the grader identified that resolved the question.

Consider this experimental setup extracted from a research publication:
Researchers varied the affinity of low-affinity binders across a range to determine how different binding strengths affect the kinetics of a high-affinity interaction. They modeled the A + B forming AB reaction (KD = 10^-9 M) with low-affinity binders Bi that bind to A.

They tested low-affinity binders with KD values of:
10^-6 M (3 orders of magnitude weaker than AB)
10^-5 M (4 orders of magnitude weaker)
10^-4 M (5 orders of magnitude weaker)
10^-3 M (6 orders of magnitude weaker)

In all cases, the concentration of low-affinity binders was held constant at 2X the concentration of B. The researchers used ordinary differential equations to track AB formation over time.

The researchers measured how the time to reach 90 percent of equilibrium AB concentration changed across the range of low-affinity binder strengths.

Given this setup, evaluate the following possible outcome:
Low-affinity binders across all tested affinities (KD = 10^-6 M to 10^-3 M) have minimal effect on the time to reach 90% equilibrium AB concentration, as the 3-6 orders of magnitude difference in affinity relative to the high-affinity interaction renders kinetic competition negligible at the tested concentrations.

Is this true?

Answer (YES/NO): NO